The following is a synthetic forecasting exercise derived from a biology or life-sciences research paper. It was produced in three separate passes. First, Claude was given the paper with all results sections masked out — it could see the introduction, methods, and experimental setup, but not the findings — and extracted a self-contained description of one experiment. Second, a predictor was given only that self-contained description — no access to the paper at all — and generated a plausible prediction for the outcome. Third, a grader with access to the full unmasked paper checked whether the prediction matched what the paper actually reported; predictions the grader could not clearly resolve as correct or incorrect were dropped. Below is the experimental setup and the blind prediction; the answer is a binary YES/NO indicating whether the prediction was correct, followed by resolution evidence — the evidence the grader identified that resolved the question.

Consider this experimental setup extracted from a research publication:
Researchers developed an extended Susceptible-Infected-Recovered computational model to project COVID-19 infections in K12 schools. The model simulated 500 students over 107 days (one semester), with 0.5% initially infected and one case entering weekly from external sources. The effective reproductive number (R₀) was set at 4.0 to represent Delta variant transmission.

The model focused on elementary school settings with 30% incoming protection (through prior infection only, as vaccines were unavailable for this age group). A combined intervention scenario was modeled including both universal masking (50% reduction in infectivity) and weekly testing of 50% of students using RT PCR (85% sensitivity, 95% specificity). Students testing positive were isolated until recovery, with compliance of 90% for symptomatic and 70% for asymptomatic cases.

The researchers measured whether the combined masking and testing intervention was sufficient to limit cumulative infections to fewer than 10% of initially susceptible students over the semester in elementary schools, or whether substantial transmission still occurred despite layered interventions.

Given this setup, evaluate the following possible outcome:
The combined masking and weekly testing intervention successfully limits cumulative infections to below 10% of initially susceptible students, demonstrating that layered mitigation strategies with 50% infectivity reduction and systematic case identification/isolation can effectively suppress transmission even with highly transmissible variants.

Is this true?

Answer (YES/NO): NO